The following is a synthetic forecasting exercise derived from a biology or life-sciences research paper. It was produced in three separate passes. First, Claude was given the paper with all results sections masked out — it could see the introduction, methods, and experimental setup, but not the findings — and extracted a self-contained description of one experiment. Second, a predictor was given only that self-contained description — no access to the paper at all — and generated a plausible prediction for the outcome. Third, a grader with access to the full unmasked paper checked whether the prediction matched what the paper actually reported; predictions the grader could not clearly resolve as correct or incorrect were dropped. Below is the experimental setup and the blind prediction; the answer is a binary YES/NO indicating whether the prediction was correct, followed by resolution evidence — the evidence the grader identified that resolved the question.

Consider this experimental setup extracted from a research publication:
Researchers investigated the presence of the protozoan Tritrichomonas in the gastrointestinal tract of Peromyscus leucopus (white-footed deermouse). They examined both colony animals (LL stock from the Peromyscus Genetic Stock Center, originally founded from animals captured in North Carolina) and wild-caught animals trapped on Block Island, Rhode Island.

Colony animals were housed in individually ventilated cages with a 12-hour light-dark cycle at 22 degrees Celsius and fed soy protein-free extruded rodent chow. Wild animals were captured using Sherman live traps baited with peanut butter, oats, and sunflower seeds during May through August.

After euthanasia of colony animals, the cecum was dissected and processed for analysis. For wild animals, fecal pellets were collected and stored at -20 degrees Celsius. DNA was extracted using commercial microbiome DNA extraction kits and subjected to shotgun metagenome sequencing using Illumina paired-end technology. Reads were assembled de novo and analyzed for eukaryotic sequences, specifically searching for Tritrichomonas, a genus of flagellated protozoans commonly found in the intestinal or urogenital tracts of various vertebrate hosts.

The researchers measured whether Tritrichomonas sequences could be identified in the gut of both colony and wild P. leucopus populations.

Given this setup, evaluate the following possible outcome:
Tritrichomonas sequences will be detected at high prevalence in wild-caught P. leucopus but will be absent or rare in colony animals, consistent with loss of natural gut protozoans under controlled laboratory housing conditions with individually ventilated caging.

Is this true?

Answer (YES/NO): NO